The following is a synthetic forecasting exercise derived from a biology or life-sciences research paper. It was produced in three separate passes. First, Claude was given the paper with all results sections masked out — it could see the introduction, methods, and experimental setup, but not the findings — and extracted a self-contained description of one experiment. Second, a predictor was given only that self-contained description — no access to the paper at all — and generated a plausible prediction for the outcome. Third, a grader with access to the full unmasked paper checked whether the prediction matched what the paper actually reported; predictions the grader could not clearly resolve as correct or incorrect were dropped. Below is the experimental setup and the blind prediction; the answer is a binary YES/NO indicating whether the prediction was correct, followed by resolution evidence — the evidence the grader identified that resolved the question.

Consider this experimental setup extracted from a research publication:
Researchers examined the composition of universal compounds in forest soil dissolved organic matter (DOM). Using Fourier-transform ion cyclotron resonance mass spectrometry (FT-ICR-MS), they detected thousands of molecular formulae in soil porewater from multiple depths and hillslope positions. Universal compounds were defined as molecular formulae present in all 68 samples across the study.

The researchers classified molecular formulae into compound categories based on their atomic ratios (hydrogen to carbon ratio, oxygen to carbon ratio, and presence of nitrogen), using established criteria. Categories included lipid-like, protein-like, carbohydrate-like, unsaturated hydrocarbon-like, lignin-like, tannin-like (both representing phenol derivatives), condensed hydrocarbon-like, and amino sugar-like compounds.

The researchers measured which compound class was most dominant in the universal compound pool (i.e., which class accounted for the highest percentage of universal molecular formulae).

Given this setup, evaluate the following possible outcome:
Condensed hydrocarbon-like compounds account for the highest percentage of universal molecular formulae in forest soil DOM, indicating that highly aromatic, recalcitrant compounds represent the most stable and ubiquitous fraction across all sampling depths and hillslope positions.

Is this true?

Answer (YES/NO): NO